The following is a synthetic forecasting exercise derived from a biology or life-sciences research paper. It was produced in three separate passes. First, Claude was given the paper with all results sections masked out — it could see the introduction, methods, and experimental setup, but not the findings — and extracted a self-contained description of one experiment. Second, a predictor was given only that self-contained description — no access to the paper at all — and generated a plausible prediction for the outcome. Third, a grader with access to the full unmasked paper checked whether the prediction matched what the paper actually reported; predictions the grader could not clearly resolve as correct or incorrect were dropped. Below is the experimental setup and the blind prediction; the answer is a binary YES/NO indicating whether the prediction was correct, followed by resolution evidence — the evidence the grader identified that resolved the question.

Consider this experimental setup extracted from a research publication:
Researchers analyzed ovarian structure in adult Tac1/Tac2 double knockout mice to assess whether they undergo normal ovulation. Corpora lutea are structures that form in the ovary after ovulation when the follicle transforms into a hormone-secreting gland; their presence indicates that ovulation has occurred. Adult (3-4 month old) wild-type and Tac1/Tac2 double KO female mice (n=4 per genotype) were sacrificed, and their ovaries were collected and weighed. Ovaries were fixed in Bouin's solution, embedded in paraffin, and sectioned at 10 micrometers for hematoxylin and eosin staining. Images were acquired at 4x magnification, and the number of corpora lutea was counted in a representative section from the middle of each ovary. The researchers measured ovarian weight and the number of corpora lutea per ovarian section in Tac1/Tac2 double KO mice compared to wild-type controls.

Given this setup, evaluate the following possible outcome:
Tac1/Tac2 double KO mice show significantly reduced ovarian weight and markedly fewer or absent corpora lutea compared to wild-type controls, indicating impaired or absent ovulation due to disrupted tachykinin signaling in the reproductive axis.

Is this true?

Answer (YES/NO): YES